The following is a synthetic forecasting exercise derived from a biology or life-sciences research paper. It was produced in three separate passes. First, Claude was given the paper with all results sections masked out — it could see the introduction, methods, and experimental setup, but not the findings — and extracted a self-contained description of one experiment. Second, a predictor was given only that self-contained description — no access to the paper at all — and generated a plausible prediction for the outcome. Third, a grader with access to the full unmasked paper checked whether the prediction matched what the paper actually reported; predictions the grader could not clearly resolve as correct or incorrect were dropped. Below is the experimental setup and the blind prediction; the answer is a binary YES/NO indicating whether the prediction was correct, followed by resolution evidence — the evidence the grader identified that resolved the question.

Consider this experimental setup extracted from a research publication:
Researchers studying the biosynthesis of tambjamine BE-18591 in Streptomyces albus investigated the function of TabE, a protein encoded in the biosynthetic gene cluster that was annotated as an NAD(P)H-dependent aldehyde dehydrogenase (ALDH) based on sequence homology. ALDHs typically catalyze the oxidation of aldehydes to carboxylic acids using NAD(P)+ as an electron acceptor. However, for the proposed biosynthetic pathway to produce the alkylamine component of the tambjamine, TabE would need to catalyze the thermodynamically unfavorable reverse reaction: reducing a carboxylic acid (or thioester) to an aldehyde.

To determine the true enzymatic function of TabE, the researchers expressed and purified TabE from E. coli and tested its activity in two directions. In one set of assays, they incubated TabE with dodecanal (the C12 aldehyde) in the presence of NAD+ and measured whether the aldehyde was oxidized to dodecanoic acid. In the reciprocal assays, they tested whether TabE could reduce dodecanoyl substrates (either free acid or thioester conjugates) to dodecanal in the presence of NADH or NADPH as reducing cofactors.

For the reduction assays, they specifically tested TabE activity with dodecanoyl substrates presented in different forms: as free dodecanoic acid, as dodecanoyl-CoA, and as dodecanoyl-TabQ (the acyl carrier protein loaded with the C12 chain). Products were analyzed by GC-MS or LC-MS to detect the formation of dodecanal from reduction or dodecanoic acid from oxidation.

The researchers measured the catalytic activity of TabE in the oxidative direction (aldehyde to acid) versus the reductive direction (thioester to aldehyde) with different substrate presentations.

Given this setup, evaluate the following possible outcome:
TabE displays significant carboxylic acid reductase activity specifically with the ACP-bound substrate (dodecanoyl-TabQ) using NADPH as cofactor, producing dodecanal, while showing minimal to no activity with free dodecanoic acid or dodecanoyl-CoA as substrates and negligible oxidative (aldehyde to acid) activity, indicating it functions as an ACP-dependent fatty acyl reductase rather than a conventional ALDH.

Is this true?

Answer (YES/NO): NO